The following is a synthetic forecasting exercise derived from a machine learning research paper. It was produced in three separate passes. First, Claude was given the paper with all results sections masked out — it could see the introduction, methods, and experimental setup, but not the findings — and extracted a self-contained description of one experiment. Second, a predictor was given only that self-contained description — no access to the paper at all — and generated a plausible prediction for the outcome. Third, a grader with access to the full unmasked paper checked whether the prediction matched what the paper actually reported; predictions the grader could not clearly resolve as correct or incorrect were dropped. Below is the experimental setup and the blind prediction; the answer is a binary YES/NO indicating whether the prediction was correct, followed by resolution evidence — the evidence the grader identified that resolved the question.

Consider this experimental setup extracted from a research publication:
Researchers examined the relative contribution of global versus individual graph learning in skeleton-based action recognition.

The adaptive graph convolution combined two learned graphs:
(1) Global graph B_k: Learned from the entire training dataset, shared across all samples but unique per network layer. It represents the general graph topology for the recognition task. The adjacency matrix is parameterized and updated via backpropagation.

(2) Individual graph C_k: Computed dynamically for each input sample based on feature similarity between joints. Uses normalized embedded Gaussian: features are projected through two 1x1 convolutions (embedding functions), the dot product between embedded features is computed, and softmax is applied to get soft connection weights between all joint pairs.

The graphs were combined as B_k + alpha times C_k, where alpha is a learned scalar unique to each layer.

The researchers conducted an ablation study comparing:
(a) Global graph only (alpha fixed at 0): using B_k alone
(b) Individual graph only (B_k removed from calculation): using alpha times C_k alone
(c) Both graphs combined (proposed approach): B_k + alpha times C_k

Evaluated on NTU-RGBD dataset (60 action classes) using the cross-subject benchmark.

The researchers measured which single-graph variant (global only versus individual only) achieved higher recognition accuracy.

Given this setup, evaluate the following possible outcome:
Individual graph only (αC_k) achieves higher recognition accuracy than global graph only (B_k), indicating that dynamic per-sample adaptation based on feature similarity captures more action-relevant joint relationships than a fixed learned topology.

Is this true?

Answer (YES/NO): NO